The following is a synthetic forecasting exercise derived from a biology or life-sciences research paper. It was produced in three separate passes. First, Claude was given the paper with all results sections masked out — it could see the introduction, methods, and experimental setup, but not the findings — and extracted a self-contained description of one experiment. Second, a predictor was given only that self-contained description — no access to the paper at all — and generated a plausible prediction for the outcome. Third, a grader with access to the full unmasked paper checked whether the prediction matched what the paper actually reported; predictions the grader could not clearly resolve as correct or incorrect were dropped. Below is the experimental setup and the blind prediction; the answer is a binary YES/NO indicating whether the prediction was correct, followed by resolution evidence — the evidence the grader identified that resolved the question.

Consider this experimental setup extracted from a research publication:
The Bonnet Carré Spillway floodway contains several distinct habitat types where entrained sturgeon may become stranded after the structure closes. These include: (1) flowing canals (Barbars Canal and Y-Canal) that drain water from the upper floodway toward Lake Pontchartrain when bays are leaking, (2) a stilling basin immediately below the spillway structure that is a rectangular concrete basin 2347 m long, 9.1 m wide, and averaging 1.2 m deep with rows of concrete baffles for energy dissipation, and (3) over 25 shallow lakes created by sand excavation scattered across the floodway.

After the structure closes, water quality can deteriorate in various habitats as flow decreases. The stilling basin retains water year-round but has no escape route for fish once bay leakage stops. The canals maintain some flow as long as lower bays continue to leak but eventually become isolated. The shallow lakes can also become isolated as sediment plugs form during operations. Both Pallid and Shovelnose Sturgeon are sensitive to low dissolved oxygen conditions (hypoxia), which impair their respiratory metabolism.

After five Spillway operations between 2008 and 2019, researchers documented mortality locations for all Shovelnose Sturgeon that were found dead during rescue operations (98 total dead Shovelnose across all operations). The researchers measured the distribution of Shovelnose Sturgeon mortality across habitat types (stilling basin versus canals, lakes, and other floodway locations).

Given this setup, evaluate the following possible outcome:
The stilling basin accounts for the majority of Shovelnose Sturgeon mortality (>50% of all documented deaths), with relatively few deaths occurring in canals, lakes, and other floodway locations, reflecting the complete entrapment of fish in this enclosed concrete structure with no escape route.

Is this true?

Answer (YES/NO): YES